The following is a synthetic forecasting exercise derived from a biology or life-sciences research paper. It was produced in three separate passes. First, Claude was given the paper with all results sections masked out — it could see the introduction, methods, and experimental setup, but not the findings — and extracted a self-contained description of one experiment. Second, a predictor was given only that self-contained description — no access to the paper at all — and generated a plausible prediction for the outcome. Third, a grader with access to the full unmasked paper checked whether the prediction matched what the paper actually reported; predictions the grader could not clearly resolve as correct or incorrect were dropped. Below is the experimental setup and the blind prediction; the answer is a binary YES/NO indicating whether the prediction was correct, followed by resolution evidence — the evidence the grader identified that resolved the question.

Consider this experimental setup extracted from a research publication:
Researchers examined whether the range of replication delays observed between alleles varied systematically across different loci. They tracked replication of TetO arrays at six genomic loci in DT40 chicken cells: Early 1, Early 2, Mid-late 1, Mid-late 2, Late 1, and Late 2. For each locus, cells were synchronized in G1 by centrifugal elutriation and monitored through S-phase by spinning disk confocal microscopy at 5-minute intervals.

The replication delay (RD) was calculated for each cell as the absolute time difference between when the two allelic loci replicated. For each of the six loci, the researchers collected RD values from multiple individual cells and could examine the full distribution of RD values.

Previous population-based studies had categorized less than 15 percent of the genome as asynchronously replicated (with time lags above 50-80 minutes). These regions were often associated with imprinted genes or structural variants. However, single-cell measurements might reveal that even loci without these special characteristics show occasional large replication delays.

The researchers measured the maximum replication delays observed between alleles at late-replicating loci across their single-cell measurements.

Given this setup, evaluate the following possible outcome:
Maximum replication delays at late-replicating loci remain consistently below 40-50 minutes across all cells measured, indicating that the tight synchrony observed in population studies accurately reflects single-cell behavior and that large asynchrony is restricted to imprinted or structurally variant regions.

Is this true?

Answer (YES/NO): NO